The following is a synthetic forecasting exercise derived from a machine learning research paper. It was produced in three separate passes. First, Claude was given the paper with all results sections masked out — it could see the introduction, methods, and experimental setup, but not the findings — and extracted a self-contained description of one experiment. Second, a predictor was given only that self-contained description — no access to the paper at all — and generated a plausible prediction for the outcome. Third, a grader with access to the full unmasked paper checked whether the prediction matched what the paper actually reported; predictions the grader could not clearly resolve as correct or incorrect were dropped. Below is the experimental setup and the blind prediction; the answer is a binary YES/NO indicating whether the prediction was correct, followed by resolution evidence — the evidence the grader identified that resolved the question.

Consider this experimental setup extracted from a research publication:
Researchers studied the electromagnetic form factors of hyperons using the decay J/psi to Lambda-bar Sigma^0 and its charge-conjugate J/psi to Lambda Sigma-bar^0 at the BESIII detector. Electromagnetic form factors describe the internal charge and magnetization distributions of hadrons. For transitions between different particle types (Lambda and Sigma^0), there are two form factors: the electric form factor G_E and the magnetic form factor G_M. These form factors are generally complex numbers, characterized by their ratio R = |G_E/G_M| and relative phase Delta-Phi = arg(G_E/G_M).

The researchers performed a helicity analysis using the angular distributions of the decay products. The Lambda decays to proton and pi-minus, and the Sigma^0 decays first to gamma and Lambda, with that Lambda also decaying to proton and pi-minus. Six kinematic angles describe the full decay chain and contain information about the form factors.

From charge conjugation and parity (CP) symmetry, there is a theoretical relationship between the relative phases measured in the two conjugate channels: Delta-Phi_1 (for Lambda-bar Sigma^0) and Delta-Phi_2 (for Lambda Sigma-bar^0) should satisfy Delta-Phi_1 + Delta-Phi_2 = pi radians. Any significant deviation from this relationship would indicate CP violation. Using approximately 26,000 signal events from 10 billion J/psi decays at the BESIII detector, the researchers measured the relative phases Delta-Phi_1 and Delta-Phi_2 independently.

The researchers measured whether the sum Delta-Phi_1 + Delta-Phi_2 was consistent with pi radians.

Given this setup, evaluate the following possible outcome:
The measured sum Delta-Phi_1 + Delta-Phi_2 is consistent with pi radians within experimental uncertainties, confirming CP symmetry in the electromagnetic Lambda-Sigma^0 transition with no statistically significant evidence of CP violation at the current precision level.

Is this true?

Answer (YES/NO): YES